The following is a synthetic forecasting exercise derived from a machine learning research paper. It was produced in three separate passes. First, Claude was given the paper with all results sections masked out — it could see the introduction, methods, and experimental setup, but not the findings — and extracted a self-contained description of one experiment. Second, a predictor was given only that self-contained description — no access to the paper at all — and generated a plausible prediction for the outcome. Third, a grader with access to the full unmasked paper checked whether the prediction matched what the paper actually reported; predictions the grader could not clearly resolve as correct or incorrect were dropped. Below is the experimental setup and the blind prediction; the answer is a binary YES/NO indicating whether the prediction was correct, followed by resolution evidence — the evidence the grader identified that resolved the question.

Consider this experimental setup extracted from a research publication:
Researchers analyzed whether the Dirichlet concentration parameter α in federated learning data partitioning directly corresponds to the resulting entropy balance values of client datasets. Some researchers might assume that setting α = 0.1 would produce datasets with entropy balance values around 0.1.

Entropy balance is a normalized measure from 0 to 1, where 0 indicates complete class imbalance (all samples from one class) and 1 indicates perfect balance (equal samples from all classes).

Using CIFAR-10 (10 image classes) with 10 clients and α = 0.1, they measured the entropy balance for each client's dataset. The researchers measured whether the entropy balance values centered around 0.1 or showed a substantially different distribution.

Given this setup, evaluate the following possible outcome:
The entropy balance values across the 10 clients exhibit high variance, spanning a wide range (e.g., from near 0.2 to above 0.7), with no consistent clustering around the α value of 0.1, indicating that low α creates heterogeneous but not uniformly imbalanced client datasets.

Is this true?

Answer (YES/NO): NO